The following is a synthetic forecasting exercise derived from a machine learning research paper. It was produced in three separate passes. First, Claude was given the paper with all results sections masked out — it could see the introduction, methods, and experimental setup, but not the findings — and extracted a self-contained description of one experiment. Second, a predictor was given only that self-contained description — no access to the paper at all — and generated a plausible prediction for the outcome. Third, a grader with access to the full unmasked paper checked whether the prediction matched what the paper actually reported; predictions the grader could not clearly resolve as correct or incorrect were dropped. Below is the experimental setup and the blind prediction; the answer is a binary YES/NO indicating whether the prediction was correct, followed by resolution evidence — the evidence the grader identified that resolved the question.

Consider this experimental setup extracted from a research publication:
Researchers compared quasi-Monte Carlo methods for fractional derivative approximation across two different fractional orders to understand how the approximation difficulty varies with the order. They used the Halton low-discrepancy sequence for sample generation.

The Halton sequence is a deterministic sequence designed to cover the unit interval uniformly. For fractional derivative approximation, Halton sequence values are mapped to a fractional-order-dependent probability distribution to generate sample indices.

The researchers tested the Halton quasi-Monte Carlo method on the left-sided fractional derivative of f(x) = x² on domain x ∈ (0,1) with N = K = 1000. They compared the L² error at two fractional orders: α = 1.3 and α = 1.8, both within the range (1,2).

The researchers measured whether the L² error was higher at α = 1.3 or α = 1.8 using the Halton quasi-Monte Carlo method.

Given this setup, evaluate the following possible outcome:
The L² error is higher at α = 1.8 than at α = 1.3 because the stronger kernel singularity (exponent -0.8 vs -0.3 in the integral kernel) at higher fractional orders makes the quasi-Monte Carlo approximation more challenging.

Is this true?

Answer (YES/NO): YES